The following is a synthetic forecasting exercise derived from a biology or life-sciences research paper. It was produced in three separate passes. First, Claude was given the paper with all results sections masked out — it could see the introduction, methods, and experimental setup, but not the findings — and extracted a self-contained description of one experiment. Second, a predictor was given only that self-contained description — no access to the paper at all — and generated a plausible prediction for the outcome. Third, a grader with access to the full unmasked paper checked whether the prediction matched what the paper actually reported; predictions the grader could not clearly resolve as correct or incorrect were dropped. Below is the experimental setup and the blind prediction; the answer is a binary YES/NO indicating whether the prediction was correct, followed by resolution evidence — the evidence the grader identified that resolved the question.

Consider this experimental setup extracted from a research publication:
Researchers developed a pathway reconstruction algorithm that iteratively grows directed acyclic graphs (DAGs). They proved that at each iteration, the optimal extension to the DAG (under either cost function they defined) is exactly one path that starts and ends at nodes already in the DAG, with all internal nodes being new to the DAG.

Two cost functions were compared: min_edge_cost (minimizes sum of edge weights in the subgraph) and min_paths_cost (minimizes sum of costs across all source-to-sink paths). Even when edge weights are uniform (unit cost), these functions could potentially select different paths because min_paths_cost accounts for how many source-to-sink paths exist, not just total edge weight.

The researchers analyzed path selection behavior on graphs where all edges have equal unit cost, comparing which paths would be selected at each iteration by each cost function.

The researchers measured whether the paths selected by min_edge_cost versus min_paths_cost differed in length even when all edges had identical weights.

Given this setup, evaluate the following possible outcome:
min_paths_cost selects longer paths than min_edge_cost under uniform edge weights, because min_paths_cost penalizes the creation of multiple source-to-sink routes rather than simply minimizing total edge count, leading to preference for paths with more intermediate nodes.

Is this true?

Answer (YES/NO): YES